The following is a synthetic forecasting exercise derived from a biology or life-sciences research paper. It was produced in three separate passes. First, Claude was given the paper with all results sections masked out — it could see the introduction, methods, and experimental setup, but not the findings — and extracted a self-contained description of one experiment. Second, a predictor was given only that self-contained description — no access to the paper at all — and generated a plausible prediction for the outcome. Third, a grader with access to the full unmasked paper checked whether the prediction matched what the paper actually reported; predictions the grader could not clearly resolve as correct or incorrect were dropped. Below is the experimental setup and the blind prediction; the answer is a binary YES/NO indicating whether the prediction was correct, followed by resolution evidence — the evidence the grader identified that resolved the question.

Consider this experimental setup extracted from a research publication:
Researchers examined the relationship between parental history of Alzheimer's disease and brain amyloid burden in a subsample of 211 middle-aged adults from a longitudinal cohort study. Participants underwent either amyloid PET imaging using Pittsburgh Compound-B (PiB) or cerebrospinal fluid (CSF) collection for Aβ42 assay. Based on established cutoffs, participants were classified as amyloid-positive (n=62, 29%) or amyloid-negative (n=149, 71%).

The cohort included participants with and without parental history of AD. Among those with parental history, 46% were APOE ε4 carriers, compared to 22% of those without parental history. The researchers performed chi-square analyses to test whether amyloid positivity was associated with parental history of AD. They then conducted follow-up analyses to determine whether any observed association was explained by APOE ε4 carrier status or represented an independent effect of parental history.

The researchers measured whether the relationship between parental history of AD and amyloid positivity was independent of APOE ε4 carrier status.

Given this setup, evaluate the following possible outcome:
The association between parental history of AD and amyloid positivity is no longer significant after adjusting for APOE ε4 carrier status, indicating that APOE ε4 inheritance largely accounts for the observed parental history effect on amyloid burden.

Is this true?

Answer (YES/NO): YES